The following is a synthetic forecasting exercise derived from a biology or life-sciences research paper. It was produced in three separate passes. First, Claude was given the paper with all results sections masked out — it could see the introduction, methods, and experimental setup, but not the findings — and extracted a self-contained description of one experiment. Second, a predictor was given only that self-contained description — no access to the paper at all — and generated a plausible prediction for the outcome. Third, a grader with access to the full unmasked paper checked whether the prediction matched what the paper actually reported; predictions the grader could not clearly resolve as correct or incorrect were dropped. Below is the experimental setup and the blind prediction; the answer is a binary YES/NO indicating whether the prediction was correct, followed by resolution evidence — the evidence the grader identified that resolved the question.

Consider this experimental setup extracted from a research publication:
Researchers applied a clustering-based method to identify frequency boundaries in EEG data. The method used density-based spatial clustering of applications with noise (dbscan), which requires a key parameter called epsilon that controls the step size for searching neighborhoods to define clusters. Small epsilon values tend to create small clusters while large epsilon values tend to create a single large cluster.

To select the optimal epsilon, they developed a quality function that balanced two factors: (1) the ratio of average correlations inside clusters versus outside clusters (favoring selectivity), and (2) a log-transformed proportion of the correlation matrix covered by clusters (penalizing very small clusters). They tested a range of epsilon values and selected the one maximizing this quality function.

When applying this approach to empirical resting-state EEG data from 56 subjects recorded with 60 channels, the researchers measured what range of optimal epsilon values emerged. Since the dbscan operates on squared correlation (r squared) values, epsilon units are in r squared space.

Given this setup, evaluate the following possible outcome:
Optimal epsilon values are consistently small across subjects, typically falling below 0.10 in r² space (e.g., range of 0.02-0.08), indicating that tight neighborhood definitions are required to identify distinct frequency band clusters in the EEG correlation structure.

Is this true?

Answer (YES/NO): YES